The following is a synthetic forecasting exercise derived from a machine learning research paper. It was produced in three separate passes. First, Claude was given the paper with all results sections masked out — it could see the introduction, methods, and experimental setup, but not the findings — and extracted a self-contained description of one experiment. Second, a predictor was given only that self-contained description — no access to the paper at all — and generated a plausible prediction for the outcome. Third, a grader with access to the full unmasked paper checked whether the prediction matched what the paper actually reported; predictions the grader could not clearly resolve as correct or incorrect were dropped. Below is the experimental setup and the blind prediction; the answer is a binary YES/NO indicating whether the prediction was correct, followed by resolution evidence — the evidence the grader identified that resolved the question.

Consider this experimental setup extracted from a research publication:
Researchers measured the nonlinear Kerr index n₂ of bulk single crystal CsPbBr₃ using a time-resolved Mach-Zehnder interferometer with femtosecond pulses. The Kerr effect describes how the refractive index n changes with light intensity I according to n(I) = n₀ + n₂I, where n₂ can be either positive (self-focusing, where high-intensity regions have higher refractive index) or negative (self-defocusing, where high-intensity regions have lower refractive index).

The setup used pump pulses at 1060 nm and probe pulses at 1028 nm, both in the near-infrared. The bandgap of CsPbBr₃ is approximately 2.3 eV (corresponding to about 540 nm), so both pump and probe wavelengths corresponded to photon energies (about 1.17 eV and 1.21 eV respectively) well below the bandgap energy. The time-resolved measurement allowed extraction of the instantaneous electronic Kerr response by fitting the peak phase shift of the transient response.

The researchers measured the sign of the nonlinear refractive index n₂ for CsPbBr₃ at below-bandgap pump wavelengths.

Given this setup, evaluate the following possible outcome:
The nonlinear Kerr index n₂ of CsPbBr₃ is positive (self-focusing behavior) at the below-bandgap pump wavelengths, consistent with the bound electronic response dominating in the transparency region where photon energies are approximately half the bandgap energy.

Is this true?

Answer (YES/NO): YES